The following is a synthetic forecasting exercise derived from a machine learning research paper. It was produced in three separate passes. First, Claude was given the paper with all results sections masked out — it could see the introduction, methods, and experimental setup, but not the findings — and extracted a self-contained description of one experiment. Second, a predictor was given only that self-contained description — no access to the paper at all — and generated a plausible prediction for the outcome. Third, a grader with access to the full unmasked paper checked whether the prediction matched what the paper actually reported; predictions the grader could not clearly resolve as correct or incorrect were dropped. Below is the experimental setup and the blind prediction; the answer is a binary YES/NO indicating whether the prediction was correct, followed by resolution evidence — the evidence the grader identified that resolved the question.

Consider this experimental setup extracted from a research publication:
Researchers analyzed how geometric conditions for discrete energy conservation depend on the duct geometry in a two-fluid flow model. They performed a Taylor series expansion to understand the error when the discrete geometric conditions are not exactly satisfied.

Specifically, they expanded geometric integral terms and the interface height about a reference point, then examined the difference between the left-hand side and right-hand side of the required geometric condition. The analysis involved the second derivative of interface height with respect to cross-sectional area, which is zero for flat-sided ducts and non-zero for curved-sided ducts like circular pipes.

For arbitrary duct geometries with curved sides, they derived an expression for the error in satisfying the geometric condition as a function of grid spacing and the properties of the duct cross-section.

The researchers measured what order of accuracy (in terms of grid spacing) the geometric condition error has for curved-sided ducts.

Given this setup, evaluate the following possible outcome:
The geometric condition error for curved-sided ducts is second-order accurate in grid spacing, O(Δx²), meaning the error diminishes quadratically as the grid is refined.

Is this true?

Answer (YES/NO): NO